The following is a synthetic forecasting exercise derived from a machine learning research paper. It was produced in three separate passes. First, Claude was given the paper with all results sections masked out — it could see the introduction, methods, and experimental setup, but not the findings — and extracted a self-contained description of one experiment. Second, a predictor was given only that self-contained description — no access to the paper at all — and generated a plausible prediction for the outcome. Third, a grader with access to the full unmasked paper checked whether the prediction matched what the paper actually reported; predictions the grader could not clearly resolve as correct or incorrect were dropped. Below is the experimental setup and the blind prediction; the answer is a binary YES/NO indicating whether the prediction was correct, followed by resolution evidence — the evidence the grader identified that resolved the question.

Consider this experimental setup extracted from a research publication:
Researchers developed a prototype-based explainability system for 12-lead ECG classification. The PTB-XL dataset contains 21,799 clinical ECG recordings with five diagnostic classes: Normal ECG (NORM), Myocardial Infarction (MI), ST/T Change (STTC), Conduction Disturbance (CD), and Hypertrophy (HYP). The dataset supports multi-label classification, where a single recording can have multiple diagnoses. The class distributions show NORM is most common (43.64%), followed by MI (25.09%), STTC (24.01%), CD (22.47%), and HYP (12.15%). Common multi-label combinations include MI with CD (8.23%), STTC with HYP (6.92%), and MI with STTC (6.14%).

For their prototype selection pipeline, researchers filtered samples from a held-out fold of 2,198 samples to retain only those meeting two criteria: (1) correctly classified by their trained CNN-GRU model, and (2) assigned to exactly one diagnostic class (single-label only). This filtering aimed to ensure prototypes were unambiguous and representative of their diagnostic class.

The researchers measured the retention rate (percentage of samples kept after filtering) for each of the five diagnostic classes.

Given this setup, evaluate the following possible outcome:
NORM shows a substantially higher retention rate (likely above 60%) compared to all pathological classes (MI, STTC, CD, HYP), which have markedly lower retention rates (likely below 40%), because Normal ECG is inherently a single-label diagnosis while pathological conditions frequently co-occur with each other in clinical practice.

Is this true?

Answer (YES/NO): NO